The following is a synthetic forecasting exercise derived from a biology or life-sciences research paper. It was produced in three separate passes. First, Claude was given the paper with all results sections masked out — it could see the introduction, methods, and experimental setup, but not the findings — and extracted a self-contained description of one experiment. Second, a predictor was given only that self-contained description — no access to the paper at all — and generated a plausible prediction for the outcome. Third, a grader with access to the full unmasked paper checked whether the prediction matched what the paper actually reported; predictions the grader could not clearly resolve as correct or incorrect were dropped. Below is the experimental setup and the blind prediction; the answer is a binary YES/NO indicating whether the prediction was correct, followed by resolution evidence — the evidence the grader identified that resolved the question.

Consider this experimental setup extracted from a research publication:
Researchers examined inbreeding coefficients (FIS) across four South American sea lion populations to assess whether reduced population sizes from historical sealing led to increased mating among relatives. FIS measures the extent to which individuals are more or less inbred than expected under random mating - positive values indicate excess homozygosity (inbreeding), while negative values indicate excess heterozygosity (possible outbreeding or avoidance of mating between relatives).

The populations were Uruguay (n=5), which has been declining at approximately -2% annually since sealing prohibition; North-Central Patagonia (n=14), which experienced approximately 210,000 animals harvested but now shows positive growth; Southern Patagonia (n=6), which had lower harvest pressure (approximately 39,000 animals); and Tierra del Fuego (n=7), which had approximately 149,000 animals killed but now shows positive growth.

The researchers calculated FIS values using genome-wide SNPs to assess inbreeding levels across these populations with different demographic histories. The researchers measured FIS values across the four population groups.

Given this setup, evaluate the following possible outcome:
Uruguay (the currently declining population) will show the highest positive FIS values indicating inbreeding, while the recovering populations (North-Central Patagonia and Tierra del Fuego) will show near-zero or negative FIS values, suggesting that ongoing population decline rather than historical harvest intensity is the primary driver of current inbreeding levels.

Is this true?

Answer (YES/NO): NO